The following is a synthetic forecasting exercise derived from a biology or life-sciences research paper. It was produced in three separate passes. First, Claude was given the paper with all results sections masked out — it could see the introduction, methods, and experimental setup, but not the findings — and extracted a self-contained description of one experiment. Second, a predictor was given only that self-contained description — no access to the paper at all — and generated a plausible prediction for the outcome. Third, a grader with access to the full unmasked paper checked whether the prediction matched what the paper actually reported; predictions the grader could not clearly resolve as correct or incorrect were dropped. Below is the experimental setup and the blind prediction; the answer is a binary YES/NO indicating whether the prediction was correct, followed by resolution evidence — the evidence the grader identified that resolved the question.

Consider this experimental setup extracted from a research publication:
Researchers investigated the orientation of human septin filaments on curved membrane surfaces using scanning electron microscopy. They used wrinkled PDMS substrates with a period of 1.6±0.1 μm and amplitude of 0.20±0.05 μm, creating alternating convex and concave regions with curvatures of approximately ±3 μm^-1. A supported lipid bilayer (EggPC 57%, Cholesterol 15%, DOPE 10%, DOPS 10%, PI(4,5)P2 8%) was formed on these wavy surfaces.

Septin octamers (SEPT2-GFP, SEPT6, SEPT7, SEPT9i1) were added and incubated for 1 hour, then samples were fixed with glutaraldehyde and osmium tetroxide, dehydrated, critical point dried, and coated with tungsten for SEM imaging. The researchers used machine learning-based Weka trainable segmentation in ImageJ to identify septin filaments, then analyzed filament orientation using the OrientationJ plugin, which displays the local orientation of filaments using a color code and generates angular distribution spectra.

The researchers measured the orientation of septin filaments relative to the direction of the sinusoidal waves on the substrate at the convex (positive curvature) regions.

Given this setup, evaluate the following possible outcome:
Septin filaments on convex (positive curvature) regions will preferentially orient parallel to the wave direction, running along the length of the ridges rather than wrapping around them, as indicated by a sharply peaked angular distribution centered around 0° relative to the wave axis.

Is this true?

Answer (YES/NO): YES